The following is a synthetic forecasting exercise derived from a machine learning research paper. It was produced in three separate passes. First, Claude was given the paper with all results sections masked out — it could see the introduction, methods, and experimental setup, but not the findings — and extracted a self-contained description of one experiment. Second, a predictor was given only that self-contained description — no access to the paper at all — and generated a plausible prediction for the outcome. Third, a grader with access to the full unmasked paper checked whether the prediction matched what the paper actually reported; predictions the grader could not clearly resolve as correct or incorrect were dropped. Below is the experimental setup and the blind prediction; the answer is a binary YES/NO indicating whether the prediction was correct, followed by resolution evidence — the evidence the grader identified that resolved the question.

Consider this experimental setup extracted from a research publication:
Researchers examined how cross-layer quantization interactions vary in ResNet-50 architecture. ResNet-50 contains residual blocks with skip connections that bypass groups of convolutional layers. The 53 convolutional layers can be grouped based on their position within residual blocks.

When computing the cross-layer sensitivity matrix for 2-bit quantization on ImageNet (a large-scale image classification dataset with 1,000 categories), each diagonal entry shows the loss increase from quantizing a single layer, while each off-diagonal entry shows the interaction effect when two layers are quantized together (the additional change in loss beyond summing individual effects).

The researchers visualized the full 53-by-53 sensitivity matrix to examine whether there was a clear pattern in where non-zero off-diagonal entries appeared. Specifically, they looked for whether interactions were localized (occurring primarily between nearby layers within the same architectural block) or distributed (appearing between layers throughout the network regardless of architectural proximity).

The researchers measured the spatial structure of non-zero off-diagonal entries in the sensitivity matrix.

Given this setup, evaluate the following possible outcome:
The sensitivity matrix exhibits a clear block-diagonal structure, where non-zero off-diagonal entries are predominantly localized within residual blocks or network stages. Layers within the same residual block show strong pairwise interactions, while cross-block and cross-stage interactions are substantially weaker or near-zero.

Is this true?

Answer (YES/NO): NO